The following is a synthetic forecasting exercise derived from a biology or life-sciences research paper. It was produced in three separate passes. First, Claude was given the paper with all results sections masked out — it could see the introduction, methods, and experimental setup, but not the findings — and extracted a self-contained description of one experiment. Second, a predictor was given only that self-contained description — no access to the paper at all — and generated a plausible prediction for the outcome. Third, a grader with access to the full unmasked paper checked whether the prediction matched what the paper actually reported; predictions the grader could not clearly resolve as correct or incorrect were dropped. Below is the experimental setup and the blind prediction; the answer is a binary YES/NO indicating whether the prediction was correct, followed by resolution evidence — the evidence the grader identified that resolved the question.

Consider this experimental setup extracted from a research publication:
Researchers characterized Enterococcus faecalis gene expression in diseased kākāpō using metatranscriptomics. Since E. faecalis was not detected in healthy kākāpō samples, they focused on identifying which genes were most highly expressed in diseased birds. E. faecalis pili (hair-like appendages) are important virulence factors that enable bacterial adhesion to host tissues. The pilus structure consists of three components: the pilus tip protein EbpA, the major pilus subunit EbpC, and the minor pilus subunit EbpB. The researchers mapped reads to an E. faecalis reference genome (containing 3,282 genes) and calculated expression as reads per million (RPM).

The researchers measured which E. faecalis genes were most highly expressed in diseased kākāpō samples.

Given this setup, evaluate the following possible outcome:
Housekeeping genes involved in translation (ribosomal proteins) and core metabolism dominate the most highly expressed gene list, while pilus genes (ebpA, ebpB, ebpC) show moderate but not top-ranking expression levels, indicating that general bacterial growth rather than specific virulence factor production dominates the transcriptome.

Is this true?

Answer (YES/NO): NO